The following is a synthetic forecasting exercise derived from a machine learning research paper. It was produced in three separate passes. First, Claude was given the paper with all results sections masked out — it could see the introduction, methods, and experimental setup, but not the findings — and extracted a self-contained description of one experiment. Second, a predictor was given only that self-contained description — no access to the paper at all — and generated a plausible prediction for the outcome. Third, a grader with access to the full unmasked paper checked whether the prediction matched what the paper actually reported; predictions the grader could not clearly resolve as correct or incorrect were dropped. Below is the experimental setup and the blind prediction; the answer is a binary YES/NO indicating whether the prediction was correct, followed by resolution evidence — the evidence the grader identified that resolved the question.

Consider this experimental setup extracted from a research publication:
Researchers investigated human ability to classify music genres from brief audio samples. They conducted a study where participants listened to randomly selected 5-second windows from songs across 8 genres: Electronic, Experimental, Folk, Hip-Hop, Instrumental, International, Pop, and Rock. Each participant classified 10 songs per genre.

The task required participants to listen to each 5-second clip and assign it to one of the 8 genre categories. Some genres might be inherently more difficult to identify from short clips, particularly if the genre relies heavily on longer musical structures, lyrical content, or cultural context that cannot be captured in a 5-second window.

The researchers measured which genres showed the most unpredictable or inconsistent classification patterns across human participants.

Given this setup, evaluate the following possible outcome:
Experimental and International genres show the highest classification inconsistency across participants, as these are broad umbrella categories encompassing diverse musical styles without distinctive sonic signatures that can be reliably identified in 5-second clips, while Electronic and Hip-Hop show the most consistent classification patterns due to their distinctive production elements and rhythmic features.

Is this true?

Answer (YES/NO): NO